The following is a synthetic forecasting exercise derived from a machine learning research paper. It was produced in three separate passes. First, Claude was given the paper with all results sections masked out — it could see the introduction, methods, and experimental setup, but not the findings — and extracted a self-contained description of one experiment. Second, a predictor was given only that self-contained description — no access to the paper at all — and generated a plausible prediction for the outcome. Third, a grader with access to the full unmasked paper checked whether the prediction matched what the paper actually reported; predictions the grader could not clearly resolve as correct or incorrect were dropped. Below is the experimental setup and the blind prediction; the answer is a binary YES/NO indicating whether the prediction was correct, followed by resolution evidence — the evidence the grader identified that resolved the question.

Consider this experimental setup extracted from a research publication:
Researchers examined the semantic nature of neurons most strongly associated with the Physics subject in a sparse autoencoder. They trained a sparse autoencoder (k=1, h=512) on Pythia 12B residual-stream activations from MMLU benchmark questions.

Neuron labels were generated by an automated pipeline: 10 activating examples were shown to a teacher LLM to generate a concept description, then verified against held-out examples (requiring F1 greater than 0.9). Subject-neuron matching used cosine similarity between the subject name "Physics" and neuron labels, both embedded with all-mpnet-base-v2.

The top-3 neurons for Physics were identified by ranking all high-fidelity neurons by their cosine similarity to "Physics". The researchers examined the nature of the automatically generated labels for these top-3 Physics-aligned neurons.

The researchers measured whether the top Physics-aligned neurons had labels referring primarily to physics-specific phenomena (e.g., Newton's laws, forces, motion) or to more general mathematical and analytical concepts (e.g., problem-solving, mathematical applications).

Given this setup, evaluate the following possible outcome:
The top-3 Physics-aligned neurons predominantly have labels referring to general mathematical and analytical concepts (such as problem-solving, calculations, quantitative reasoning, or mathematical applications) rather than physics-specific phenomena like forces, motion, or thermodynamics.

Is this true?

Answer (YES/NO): YES